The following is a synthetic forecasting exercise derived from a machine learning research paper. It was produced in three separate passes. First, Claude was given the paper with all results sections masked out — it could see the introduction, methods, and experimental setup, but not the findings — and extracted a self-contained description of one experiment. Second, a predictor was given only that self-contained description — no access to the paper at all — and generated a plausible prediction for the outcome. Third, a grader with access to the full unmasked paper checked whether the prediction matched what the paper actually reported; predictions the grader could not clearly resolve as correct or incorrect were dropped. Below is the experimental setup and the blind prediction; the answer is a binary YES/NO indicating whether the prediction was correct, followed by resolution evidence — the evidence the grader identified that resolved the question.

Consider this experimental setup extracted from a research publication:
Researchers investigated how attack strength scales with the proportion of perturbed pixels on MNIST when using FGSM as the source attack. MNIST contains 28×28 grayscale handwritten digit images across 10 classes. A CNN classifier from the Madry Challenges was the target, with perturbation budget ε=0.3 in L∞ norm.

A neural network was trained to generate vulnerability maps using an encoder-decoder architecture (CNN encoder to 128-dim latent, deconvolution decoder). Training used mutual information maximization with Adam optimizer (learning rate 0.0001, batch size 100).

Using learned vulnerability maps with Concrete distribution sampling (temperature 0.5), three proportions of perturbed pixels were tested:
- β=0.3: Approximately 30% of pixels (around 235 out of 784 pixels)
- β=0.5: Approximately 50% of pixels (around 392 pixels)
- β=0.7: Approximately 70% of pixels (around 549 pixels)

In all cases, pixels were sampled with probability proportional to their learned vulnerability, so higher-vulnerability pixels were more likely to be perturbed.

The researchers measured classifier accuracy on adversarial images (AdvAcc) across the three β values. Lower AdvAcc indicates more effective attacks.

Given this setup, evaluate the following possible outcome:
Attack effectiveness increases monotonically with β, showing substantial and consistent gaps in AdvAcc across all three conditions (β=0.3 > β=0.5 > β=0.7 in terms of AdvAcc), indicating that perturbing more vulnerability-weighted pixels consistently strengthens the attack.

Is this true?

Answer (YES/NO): NO